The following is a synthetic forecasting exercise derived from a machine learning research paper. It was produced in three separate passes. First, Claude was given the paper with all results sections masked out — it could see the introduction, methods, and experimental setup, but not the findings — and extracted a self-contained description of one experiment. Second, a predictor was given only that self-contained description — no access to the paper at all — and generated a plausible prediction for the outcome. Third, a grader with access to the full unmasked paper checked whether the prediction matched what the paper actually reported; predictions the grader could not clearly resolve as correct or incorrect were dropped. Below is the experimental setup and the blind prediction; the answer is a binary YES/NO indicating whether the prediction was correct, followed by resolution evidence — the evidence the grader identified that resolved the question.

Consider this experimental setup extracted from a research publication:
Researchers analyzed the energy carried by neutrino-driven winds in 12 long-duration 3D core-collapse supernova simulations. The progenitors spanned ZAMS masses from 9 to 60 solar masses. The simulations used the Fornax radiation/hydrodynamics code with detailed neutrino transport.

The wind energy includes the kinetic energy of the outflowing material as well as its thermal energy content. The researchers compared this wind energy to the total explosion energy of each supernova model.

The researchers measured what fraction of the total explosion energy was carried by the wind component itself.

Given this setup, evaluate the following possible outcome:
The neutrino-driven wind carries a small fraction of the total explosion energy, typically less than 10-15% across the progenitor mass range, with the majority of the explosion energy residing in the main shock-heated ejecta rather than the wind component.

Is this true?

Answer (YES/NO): NO